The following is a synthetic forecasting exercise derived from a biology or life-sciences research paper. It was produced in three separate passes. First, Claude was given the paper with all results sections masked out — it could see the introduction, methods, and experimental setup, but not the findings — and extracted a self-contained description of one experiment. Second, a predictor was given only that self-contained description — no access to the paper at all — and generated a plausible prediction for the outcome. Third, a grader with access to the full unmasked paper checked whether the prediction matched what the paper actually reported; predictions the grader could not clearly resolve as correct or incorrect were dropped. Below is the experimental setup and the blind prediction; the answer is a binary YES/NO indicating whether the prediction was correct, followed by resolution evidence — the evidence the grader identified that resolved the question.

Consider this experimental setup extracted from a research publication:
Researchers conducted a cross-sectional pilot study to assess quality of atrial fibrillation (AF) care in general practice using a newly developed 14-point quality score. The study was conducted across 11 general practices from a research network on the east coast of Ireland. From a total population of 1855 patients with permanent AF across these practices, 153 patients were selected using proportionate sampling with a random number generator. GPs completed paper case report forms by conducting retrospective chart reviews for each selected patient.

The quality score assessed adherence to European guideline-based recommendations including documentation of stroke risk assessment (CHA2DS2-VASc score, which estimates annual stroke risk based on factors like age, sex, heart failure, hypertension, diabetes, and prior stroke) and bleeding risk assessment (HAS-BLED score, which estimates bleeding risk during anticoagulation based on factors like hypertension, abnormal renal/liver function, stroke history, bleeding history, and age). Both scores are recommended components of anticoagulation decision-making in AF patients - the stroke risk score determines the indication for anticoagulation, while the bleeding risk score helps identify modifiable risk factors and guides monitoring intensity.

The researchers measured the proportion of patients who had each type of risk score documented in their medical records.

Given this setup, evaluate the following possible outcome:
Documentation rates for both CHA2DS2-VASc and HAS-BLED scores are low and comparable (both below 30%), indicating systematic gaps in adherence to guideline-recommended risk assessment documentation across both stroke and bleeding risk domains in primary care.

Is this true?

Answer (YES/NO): NO